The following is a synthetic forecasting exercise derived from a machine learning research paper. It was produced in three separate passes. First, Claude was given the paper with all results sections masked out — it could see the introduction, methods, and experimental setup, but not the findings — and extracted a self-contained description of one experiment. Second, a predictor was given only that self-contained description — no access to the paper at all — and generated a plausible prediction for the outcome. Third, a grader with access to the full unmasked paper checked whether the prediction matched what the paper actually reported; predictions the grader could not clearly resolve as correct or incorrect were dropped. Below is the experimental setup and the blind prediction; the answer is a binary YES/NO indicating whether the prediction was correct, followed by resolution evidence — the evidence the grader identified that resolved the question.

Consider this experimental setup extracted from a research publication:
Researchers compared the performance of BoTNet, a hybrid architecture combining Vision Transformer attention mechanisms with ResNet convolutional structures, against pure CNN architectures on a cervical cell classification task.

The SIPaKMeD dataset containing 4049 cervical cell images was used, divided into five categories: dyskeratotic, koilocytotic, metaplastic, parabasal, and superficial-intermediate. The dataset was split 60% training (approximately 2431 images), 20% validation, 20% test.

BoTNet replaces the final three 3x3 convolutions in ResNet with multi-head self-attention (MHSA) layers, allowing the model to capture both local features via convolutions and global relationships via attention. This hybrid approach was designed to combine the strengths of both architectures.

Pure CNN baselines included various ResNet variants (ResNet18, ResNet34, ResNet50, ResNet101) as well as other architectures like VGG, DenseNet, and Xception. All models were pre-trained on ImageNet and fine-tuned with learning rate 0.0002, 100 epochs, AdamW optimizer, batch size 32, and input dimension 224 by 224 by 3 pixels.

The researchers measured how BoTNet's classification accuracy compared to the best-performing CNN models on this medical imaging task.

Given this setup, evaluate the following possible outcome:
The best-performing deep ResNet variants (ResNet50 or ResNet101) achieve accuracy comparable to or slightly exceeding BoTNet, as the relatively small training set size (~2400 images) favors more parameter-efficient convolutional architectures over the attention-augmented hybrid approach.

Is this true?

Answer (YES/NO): NO